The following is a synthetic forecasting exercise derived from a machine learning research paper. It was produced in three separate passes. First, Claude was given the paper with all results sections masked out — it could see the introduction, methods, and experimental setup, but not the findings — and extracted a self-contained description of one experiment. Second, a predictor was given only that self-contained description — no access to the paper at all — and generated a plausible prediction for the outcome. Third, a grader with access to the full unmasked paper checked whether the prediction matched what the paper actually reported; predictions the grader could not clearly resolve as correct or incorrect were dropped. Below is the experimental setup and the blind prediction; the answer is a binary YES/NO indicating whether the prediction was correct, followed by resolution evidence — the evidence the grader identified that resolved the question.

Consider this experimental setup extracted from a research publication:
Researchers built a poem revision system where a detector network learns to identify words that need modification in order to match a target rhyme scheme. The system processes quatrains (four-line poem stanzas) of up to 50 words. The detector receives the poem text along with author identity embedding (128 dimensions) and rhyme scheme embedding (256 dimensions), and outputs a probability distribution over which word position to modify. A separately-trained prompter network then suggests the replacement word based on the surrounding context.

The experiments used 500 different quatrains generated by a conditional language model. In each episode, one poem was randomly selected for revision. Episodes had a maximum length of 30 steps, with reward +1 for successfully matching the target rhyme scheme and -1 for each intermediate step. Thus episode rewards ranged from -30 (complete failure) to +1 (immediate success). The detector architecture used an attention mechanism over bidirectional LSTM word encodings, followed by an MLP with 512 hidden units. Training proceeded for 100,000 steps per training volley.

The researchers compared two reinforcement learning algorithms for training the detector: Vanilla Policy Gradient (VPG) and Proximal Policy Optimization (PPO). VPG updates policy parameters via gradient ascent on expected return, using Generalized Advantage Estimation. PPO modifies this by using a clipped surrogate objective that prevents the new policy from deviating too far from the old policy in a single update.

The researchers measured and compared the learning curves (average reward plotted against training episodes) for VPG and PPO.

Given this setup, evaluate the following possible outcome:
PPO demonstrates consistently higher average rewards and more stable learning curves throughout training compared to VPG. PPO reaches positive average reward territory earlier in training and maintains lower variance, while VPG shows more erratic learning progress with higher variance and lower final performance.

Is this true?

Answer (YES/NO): NO